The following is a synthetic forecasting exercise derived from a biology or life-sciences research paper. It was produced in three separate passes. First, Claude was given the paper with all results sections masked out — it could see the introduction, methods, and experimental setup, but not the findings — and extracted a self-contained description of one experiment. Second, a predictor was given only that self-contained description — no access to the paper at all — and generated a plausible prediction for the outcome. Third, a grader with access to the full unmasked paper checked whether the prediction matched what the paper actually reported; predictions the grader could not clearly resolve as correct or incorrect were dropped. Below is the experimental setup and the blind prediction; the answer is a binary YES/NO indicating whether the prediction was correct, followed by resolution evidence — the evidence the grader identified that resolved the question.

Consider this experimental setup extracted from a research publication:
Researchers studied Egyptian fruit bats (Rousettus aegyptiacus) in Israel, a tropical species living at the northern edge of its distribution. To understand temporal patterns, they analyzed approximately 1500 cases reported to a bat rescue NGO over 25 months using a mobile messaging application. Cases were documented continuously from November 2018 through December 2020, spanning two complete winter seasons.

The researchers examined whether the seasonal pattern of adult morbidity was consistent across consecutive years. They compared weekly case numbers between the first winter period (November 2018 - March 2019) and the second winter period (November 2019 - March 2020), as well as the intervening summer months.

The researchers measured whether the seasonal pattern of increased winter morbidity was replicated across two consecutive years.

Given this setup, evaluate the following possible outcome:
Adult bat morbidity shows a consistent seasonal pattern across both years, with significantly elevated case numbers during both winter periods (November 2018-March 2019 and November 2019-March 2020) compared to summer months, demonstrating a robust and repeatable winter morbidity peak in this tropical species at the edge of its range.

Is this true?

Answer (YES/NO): YES